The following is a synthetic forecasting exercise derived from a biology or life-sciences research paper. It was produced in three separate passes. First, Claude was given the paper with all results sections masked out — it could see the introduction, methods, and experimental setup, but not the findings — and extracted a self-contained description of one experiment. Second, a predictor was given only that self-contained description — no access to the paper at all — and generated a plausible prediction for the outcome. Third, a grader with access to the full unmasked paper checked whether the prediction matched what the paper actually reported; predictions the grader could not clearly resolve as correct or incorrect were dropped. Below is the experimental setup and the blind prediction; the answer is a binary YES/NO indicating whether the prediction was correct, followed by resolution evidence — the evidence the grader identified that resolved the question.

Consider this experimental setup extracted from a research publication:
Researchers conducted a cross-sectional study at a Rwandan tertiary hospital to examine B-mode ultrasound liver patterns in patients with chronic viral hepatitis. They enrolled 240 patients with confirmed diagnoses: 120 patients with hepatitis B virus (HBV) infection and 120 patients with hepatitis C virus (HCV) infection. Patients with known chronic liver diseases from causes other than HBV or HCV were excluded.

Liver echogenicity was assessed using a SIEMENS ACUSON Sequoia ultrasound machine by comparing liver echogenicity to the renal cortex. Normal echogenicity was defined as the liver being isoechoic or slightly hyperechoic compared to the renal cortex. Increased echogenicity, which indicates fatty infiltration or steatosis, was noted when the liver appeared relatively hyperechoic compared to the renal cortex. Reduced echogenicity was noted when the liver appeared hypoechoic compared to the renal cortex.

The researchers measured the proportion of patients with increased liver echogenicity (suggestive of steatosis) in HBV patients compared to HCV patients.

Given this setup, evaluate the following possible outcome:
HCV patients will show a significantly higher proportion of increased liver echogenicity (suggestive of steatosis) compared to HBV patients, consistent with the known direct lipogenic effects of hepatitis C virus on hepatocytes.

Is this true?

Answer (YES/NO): NO